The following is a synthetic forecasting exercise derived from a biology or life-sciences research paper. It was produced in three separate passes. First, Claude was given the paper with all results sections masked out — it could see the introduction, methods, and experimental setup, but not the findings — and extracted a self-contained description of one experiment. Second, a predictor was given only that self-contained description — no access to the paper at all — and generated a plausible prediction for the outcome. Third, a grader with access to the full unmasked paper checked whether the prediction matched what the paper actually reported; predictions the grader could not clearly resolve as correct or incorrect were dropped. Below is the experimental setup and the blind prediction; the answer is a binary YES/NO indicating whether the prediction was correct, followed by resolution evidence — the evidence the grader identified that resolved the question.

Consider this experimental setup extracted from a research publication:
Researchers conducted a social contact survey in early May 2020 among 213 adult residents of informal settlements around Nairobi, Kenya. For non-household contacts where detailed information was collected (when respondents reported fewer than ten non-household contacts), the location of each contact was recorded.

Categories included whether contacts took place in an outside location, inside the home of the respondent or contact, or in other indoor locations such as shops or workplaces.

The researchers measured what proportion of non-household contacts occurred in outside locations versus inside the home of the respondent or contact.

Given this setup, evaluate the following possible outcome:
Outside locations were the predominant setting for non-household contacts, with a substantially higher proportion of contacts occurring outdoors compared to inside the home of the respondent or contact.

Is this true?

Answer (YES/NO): NO